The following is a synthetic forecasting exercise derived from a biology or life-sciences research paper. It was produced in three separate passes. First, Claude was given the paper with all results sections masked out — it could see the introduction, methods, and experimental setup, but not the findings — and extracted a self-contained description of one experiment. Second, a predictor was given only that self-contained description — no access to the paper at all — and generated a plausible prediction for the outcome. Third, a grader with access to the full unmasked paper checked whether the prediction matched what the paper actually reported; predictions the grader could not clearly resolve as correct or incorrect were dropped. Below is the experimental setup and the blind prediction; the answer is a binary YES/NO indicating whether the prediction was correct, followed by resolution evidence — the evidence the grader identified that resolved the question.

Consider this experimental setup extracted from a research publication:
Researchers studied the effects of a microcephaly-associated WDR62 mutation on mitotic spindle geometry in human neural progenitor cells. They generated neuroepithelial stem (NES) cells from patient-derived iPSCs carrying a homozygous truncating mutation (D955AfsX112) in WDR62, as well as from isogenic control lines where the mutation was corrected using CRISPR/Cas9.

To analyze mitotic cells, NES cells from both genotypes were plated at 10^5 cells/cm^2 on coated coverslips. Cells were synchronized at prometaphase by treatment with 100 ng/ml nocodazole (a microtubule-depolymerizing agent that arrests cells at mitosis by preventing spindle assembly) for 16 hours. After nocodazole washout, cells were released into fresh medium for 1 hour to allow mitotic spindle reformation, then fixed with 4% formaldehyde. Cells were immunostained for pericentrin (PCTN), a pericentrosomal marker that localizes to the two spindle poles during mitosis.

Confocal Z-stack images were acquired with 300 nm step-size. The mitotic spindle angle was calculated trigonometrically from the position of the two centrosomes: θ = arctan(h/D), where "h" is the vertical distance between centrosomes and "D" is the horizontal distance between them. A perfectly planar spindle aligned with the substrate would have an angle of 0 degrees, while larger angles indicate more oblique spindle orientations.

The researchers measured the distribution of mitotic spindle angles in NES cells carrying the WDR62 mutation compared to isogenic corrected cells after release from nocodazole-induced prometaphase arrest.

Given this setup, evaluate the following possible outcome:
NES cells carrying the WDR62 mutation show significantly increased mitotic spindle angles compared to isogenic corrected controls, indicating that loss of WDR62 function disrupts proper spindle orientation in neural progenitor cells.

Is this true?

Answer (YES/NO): NO